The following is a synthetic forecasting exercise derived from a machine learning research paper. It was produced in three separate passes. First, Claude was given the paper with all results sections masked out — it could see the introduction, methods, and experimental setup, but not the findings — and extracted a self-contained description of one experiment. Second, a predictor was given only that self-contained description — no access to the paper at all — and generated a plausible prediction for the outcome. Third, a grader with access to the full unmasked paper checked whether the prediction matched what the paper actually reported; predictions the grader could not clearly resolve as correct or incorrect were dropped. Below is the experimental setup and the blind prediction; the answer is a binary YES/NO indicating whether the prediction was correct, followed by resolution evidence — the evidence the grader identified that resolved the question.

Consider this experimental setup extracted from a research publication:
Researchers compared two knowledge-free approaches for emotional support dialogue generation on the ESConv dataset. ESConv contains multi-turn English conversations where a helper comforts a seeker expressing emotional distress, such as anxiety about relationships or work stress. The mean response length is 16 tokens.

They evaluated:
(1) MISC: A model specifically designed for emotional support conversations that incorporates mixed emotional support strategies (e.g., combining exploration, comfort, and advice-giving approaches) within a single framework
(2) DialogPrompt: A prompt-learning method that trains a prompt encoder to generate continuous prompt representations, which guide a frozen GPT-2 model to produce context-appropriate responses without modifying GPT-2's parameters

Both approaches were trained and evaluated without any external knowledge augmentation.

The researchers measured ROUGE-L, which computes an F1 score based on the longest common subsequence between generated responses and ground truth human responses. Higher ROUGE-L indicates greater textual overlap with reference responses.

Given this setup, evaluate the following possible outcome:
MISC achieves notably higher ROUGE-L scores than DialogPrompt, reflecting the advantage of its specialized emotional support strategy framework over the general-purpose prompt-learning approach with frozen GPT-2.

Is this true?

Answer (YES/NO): YES